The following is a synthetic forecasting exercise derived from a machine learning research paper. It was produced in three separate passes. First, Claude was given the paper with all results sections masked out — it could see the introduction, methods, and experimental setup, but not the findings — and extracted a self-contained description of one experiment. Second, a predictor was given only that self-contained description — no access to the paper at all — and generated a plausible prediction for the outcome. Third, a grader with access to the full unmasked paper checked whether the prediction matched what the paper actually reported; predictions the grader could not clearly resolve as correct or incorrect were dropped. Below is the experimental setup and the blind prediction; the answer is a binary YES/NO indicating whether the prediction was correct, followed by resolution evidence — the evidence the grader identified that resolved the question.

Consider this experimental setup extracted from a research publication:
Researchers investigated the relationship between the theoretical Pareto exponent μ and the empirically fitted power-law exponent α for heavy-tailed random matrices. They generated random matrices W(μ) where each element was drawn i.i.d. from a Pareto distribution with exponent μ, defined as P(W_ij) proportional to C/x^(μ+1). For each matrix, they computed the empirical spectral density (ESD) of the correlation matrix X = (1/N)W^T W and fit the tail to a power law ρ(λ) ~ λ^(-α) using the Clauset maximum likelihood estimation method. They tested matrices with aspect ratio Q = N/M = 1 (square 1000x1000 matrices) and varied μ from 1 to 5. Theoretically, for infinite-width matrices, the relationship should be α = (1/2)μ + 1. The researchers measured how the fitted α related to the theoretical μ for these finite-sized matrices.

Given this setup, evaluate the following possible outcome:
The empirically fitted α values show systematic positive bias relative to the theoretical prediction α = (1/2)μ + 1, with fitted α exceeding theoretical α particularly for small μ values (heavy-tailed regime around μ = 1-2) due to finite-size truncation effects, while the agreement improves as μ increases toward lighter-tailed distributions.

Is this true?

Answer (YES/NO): NO